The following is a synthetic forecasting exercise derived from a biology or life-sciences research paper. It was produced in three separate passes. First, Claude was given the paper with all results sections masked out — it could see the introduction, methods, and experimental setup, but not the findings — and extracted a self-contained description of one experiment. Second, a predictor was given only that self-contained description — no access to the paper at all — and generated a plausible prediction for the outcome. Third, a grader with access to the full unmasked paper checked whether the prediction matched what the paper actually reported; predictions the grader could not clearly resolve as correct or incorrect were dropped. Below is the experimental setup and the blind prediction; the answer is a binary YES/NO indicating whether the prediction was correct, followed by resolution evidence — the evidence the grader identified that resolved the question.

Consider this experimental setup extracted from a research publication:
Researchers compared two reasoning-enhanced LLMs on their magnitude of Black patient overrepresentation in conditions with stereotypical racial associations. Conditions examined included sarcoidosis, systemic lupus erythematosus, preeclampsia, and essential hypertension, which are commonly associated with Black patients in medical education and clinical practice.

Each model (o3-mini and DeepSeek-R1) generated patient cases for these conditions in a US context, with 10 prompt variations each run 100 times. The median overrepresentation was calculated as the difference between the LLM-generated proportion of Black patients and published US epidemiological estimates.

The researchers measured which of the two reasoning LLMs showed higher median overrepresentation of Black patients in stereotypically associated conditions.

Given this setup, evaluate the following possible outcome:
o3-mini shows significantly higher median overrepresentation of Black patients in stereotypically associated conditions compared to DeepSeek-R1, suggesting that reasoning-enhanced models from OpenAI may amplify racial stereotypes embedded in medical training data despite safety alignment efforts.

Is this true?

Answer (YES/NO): YES